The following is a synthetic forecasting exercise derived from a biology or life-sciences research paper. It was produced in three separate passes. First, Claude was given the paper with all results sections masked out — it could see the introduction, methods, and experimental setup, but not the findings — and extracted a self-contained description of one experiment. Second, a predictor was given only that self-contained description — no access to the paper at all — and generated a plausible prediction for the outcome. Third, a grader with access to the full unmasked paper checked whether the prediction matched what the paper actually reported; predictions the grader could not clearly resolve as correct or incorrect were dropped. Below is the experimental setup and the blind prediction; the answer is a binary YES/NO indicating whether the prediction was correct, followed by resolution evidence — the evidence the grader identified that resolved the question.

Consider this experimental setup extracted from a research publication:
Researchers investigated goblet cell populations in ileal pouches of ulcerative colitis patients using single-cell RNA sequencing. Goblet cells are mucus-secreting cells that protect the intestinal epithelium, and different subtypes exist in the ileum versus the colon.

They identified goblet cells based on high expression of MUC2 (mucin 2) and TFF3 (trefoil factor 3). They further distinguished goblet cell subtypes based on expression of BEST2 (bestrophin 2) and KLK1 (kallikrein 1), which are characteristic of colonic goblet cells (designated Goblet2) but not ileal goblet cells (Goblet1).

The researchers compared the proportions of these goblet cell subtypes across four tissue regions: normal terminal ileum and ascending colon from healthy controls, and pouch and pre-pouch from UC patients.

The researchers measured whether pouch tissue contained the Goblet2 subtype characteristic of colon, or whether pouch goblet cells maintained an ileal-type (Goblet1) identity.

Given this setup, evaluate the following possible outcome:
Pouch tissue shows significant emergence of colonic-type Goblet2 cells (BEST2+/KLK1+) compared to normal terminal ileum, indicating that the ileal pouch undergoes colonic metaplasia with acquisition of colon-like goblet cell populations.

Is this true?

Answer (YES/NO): YES